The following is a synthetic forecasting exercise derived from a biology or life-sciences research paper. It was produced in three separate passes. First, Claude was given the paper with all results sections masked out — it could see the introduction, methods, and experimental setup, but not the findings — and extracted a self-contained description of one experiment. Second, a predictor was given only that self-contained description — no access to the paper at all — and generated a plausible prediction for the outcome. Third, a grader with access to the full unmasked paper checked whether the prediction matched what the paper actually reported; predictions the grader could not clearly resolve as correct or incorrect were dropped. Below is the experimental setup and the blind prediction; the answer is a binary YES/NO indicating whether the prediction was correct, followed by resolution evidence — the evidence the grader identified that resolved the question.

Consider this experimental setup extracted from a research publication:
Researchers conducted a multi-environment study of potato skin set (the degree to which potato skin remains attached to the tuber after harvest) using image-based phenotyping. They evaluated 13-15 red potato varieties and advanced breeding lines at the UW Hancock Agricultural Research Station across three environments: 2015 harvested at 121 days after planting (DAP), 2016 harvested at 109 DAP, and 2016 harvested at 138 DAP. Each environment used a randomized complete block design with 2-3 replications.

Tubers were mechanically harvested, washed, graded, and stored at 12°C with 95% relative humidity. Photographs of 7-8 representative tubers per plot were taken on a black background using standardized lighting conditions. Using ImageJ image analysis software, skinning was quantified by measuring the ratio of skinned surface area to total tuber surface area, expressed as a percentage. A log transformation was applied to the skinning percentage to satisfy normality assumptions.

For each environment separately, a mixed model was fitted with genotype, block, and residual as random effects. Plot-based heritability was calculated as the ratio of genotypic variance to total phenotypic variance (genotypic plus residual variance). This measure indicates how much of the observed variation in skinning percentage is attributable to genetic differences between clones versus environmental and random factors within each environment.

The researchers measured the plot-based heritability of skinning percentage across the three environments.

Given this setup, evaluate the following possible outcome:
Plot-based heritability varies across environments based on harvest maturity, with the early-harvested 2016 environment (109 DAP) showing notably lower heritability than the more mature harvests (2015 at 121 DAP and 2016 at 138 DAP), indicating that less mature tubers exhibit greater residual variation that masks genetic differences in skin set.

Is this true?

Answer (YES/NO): NO